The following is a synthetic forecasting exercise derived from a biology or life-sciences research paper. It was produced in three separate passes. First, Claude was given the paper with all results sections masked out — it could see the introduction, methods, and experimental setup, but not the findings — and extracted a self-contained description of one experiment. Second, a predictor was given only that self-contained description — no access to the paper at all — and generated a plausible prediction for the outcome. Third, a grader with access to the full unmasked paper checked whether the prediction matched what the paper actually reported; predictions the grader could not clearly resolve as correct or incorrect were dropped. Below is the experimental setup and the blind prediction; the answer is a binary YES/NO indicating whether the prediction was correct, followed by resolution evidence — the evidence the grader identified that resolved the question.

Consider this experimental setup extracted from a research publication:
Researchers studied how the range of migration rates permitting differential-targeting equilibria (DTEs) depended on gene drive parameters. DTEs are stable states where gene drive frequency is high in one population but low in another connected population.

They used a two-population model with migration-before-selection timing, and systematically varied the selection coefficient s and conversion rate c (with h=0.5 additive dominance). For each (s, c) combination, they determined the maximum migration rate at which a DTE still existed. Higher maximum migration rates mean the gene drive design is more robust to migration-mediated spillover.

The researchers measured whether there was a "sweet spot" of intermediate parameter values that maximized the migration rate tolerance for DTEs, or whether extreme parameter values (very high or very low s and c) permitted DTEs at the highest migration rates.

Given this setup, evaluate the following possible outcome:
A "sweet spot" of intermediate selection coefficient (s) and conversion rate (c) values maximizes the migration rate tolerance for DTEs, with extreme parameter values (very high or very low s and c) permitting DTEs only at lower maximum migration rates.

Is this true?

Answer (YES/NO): NO